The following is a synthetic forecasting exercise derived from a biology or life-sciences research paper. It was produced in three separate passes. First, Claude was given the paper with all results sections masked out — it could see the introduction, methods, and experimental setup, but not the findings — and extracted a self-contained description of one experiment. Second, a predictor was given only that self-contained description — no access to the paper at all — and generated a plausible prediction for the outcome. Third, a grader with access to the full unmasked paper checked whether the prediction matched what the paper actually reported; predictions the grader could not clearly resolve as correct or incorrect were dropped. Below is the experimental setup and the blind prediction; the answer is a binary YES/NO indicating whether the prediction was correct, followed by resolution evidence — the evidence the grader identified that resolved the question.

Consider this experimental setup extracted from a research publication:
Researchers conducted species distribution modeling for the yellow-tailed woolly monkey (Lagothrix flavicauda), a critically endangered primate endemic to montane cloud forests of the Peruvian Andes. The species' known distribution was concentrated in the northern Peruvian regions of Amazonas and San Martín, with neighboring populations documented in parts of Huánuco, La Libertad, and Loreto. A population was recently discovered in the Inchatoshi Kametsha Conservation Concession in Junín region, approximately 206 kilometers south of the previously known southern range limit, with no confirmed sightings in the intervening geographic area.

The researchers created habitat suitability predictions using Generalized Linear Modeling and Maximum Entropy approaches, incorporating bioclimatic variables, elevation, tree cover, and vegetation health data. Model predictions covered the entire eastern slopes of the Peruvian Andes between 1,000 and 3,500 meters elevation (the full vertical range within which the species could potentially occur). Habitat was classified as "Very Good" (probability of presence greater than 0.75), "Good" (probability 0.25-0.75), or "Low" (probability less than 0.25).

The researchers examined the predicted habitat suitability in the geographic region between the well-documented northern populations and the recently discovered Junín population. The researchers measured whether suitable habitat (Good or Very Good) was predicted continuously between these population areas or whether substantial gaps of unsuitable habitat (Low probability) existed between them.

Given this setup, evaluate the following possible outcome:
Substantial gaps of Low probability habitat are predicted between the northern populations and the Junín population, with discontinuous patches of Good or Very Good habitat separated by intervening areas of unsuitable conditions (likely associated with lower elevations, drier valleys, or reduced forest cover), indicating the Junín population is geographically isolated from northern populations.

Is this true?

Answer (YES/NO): NO